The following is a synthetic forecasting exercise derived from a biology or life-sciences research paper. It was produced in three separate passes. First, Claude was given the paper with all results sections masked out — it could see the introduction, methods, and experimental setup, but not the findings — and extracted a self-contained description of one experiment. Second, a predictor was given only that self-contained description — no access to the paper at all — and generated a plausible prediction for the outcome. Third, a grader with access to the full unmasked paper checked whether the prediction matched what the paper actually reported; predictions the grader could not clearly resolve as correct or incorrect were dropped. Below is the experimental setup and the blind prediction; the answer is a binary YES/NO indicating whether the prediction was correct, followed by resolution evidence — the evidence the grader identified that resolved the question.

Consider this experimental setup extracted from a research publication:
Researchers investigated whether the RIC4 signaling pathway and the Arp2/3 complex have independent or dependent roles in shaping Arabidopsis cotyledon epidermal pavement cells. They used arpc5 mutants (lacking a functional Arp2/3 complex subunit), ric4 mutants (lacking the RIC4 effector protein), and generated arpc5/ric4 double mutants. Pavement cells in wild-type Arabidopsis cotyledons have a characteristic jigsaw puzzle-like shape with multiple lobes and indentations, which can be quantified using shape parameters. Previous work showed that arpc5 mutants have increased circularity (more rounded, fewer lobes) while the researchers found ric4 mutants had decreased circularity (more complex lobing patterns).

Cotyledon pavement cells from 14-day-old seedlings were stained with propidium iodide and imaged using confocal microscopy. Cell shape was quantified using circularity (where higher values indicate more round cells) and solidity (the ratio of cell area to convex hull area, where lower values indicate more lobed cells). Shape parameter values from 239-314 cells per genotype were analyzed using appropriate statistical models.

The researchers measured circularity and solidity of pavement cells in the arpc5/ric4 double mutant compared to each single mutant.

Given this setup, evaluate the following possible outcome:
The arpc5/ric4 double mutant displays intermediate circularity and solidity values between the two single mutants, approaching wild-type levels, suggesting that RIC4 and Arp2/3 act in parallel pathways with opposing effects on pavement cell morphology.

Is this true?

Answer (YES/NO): NO